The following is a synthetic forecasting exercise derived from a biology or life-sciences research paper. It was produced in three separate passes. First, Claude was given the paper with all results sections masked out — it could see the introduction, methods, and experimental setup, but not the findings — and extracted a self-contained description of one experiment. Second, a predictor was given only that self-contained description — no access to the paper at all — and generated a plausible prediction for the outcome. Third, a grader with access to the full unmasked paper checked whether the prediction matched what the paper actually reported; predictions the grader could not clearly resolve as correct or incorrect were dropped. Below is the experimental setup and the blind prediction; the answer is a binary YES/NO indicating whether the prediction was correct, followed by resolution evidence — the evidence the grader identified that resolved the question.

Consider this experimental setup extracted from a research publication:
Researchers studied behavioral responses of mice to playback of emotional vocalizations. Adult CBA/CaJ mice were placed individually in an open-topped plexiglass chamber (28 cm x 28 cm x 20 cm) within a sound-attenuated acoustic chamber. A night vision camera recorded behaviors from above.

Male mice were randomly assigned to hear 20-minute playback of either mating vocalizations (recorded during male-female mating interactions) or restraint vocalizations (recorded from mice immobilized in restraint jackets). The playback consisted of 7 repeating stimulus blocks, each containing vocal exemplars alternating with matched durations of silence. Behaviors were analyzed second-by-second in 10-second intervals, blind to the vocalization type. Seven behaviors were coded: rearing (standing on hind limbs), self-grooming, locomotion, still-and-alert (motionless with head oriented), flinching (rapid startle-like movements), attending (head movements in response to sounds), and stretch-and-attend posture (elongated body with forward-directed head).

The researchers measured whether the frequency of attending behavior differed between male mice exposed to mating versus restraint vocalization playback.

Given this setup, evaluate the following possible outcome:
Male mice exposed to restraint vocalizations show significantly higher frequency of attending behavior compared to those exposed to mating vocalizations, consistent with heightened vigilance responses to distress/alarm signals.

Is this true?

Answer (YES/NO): NO